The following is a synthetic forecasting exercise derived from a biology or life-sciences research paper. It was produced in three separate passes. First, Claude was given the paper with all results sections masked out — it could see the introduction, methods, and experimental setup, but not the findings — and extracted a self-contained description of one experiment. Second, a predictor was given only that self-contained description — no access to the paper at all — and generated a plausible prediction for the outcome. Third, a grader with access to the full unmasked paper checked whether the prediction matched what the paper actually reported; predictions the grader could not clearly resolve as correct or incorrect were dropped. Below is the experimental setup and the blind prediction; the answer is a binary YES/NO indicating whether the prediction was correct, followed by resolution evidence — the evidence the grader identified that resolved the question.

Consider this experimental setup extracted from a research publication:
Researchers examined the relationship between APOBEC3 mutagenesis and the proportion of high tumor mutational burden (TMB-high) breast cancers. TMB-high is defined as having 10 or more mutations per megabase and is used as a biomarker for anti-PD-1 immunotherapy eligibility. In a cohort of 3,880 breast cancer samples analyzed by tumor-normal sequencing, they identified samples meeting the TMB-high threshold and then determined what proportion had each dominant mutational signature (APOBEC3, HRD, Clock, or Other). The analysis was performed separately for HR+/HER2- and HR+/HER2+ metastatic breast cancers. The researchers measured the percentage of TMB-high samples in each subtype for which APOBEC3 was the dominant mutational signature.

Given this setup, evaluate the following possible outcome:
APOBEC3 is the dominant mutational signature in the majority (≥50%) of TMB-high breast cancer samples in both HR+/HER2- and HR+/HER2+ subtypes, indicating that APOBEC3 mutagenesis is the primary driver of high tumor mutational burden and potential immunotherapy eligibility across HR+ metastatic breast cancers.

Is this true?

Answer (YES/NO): YES